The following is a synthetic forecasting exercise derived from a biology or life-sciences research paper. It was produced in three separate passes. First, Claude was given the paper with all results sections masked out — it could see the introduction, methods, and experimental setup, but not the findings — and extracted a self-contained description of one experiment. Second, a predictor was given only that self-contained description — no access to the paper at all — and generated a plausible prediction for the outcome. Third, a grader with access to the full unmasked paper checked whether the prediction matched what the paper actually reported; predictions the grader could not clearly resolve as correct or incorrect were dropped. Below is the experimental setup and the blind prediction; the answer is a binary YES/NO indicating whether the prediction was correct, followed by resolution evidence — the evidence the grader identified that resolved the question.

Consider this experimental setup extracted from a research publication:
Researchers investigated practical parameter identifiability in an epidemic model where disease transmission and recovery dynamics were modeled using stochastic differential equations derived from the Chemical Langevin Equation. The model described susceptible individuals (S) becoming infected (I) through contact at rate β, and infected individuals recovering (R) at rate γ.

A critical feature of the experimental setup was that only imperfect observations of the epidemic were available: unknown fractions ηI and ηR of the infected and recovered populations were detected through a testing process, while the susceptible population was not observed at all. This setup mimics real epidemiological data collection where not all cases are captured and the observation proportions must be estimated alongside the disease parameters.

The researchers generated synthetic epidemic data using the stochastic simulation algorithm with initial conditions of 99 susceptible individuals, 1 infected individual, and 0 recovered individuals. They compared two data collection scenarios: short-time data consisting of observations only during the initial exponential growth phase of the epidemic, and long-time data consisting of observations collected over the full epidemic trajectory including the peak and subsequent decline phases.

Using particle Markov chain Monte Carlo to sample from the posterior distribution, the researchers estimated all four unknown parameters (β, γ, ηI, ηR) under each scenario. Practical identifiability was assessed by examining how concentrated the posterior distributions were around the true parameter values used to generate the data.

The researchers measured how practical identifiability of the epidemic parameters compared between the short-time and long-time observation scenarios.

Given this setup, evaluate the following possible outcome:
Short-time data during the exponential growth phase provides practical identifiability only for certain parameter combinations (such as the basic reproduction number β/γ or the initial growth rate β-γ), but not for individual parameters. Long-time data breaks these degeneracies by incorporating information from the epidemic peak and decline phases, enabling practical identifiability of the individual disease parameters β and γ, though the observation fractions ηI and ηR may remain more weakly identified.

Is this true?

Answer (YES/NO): NO